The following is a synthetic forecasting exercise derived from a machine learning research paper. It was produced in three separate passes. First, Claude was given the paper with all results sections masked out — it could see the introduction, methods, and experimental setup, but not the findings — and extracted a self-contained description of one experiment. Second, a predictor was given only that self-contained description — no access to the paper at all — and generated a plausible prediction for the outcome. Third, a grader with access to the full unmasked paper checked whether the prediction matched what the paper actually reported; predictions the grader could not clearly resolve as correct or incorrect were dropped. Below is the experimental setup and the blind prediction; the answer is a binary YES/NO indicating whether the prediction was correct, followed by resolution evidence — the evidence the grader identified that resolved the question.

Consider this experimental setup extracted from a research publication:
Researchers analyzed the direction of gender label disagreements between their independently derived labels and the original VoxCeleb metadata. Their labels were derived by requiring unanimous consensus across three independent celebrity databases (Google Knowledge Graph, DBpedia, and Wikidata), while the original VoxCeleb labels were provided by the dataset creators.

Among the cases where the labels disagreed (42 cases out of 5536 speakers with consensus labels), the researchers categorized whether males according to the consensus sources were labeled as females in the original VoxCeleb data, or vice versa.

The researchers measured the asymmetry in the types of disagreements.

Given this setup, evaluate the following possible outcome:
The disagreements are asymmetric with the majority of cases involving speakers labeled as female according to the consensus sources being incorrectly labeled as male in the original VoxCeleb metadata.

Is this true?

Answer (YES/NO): YES